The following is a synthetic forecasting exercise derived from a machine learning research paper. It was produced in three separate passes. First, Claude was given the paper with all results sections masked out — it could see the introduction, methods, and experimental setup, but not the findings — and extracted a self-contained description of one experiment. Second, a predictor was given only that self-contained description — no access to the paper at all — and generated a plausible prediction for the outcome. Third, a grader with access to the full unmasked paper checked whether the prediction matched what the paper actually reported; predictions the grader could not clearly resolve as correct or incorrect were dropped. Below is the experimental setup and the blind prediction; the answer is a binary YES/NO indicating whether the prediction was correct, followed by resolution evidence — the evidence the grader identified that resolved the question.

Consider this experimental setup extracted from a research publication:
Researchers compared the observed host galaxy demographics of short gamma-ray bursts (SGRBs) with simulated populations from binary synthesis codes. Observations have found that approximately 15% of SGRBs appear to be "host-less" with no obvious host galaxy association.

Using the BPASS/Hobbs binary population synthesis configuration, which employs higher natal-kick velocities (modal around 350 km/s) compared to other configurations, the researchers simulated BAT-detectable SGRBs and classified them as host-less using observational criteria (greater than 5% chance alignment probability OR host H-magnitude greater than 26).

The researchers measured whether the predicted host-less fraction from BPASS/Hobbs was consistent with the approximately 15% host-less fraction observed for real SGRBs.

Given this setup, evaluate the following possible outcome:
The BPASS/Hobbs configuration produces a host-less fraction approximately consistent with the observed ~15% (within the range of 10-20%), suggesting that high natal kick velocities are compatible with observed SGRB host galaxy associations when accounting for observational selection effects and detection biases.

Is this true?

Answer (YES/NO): NO